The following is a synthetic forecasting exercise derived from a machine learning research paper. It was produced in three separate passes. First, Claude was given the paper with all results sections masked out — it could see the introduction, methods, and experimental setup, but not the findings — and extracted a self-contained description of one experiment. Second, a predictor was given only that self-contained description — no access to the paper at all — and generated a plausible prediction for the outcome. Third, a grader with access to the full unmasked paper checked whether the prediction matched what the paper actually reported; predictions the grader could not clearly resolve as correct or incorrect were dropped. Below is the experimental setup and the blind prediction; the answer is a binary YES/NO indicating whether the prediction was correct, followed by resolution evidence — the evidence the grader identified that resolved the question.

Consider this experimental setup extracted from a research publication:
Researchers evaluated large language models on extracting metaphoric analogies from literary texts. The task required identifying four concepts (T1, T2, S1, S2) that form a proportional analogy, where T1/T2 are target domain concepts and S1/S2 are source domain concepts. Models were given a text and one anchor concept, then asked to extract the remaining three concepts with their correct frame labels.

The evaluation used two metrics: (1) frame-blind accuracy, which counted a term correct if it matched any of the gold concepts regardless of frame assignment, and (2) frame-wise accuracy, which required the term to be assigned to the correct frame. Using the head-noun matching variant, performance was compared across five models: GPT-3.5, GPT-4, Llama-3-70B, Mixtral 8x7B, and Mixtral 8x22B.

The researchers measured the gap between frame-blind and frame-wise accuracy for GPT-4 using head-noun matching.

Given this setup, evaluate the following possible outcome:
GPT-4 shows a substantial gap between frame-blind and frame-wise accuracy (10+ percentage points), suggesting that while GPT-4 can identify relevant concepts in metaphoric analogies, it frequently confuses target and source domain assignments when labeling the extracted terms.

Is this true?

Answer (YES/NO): NO